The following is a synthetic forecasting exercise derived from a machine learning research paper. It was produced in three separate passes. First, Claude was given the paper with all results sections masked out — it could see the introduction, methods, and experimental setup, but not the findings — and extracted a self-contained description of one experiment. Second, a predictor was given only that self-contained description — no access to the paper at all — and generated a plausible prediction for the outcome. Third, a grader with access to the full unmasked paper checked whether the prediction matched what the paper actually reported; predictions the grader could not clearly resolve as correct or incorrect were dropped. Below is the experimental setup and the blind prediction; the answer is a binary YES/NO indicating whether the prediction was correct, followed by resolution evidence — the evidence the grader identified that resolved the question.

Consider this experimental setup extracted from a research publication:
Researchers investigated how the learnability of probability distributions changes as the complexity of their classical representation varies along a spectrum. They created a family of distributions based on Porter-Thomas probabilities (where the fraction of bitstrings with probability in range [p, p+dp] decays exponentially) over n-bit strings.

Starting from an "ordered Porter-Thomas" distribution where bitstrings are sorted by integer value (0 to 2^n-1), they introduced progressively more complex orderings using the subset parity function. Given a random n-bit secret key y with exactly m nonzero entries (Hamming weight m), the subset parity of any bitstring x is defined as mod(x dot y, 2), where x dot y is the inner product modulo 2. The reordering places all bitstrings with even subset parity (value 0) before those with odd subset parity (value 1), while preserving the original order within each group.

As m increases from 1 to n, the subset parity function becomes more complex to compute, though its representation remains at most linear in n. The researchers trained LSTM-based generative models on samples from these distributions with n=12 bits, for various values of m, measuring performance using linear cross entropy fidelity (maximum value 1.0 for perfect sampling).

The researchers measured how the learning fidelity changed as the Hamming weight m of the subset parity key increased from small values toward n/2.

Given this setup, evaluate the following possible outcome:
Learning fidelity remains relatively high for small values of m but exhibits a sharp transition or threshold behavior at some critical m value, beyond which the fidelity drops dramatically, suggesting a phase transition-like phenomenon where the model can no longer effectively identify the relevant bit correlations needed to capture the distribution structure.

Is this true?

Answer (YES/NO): NO